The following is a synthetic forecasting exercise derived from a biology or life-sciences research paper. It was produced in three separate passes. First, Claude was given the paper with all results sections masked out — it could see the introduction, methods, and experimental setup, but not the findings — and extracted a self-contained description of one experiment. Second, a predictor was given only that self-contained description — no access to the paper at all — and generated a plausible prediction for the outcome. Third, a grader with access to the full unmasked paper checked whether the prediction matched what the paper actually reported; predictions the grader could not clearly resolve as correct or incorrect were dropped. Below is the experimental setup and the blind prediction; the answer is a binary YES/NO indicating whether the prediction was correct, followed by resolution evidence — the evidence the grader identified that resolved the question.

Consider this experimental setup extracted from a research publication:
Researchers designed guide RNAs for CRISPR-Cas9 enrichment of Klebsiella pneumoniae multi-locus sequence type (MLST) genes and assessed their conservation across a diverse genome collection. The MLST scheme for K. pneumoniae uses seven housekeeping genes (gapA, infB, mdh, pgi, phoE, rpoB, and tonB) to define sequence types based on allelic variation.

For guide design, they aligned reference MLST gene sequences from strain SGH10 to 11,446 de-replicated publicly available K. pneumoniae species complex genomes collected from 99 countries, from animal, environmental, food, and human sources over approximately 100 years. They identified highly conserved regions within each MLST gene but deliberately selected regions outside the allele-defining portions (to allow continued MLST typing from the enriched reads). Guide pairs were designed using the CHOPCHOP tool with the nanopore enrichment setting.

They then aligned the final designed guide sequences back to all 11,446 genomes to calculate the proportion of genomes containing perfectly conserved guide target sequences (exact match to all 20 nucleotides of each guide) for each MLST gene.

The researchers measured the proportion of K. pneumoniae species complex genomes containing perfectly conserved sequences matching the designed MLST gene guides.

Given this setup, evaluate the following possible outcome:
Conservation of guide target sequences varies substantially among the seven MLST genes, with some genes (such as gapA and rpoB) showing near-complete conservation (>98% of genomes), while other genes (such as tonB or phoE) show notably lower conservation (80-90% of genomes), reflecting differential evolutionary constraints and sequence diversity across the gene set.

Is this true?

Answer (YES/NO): NO